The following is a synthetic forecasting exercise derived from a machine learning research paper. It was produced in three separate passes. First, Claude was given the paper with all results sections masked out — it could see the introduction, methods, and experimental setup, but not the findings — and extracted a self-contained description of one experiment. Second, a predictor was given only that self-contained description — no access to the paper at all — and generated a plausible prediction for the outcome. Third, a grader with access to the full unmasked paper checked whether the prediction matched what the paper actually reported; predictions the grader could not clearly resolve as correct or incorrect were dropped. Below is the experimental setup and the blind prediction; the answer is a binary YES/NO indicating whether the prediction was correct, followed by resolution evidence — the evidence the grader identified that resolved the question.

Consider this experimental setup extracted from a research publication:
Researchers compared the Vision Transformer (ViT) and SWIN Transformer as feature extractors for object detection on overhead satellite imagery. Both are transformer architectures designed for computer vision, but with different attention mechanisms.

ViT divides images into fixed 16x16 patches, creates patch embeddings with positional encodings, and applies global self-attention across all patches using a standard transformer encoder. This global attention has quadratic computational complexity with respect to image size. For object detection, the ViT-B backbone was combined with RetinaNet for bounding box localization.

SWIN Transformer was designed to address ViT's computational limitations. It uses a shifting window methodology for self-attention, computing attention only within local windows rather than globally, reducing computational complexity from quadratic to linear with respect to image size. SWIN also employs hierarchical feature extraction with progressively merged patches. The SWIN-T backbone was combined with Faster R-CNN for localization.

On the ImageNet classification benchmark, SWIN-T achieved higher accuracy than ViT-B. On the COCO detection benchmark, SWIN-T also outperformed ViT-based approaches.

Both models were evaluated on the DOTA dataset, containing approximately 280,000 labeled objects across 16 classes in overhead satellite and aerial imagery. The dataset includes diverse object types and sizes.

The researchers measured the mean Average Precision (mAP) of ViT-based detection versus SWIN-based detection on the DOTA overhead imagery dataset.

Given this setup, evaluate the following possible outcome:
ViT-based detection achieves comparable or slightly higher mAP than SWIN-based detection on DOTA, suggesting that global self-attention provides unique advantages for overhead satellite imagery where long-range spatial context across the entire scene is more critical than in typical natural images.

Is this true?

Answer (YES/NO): NO